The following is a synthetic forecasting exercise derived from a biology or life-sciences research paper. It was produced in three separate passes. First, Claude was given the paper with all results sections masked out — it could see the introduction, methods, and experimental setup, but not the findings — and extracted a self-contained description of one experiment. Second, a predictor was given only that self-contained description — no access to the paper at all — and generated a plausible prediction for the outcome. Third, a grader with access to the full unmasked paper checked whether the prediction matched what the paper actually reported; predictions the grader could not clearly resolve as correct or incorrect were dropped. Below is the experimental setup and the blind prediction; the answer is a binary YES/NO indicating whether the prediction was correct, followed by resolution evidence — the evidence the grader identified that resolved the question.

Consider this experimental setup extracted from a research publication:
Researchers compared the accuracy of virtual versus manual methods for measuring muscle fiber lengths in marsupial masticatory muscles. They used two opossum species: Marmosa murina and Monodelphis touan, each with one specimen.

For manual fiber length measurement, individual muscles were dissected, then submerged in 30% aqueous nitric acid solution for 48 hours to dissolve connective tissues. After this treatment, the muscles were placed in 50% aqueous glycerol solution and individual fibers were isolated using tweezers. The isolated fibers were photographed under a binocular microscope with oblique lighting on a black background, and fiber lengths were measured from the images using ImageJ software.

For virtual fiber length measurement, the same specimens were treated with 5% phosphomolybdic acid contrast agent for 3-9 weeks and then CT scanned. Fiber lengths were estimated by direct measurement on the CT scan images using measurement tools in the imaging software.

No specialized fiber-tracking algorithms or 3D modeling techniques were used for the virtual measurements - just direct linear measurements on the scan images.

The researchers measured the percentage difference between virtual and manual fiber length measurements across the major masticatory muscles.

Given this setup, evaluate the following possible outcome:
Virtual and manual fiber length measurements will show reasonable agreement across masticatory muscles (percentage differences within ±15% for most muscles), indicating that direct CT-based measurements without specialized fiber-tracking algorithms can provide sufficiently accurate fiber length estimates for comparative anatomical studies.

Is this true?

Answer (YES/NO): YES